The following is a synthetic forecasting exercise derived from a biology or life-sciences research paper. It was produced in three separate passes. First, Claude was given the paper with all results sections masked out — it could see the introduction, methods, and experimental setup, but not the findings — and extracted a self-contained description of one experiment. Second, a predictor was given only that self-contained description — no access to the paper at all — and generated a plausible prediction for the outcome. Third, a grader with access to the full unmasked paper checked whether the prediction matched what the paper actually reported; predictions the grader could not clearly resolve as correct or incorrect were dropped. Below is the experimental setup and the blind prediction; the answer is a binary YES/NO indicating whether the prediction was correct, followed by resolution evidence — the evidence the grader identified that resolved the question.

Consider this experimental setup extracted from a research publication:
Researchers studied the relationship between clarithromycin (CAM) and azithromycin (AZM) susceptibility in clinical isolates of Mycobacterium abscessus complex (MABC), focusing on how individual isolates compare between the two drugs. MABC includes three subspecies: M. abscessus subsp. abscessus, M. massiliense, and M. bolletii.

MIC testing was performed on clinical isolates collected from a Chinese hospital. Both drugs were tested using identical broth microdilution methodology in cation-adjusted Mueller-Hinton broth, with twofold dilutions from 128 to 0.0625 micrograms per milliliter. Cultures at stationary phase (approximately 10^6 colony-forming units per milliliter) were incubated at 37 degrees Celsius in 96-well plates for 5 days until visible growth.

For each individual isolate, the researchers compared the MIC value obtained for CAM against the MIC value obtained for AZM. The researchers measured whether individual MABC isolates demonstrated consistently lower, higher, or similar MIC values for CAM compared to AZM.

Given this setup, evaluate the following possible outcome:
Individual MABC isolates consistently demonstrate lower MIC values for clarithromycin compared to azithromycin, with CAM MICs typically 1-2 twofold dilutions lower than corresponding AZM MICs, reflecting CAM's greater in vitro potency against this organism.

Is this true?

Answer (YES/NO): NO